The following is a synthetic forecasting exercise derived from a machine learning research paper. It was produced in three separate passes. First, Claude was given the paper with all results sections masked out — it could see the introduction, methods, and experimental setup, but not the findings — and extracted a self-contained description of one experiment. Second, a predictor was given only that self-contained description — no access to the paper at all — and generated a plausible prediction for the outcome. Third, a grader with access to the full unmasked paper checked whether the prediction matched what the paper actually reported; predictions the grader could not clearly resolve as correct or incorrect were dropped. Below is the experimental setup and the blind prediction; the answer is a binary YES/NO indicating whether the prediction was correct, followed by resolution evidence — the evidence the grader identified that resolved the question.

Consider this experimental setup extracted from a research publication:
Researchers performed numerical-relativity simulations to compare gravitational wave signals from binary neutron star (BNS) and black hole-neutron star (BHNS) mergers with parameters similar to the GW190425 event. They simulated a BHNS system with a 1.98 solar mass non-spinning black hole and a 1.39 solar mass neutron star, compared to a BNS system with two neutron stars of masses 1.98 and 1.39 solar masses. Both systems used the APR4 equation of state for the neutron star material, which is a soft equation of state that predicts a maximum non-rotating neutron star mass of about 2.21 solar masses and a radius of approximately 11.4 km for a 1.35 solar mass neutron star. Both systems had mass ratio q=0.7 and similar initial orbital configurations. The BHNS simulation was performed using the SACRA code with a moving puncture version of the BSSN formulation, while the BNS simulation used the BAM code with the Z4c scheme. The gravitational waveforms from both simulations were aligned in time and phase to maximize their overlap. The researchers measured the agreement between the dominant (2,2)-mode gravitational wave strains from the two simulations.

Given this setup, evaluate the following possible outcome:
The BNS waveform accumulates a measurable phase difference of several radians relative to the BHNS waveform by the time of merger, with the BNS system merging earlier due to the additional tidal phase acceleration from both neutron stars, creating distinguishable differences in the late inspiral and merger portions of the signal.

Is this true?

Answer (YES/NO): NO